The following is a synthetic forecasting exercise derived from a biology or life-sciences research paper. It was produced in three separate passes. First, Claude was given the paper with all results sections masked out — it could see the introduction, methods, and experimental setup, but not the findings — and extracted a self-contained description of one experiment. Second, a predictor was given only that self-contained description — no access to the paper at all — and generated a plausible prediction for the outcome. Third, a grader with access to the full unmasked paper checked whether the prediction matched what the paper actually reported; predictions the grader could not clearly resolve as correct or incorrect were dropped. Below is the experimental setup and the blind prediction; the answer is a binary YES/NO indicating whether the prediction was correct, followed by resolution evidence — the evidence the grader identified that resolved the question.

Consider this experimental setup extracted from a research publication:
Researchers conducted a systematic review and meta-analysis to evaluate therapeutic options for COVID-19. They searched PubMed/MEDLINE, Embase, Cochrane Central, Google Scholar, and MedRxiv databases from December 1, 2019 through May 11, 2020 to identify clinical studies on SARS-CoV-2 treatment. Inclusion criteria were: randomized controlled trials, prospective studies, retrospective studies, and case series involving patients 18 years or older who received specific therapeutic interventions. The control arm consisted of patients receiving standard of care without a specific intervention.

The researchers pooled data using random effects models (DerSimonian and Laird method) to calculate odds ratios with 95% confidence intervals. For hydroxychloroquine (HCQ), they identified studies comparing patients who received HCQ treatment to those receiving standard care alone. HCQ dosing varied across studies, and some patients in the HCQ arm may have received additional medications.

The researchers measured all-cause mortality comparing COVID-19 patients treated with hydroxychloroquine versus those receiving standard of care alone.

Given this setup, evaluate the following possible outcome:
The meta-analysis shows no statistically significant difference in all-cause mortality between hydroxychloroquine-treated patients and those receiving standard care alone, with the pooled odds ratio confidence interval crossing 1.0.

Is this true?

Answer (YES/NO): NO